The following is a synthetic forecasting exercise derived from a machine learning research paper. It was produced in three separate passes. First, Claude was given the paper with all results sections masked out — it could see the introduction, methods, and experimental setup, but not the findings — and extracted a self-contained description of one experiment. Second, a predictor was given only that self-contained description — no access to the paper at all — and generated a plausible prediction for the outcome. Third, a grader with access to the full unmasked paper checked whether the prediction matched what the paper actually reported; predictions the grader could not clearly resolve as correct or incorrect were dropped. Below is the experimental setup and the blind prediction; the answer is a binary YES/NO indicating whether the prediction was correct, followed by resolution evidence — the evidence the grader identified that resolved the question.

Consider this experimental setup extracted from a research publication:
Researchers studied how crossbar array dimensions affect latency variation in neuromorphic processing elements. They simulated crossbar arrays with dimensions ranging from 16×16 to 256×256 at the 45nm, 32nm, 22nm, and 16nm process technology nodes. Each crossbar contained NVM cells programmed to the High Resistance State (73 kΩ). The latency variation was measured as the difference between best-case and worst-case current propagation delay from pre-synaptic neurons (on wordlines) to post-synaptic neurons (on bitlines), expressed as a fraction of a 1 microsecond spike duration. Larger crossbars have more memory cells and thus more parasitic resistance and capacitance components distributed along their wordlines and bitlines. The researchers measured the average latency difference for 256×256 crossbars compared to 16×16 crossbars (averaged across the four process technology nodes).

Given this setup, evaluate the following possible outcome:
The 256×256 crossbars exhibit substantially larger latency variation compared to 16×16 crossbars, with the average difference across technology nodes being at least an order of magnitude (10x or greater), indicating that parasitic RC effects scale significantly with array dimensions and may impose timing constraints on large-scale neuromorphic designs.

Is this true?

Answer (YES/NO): YES